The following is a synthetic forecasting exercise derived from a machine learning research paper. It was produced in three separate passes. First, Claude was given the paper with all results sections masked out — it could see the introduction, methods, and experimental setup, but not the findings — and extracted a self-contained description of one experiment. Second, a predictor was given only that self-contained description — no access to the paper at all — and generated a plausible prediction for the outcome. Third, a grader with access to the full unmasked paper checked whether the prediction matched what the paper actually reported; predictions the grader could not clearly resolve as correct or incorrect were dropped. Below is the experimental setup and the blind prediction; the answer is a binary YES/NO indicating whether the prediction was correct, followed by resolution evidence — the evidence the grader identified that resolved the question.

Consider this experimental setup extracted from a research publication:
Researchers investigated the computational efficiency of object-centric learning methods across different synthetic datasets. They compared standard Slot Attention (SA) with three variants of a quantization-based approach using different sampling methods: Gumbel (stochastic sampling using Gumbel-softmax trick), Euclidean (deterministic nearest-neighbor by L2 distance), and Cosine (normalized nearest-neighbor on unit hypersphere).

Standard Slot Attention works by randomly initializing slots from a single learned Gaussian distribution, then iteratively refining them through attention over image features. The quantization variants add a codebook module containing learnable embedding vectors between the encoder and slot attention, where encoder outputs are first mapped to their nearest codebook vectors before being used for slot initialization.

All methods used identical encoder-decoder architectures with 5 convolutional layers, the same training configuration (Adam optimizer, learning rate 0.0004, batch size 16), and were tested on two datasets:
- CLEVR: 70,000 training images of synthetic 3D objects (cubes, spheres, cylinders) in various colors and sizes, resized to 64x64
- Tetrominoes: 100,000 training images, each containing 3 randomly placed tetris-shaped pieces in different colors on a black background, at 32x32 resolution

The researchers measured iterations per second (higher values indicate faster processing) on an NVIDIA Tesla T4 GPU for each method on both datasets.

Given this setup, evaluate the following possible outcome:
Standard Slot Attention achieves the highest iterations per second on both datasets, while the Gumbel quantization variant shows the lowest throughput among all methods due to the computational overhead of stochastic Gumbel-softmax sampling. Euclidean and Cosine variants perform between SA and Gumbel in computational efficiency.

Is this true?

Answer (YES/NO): NO